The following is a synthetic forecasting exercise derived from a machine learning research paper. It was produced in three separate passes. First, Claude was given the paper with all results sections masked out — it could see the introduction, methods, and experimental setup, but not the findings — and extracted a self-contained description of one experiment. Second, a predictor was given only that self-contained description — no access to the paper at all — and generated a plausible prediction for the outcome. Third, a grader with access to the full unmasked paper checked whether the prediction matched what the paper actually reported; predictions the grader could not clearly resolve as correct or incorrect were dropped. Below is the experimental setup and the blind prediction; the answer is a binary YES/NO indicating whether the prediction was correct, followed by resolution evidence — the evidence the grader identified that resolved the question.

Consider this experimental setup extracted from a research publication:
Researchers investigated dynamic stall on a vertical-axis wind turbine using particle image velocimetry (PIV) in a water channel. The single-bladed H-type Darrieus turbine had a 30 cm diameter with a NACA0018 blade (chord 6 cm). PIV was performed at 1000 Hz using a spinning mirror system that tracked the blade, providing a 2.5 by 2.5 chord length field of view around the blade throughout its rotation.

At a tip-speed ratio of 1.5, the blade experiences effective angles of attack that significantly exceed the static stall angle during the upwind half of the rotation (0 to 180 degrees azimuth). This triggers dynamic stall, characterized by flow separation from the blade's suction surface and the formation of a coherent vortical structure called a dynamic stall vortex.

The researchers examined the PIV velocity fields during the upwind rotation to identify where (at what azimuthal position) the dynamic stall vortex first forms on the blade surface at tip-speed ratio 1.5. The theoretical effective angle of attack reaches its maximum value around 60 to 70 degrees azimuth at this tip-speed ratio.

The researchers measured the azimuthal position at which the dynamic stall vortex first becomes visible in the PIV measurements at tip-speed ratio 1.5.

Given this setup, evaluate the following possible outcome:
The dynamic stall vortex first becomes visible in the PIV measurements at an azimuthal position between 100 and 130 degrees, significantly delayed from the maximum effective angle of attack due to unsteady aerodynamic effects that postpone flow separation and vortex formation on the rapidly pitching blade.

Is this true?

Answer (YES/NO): NO